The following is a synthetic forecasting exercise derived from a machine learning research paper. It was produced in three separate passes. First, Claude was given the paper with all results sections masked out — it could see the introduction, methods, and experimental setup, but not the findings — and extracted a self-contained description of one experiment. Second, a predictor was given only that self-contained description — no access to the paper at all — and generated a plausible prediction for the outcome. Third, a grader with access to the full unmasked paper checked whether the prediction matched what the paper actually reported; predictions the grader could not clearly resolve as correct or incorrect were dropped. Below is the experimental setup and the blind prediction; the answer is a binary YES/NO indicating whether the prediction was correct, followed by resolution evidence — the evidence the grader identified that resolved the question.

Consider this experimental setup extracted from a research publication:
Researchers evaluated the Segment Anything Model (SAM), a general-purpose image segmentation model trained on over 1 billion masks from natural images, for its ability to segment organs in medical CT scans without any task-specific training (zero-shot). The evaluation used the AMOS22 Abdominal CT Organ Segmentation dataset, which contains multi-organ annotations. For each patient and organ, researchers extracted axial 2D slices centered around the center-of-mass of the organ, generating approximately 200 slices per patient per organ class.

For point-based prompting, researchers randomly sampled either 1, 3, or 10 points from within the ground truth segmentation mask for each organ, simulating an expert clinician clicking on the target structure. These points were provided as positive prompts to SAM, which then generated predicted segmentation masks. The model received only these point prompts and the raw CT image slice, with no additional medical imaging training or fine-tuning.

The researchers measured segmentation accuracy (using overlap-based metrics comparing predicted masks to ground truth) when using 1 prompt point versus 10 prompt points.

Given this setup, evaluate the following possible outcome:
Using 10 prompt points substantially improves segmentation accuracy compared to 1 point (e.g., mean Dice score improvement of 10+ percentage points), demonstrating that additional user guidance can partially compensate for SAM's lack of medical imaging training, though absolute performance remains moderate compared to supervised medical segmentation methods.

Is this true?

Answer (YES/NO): YES